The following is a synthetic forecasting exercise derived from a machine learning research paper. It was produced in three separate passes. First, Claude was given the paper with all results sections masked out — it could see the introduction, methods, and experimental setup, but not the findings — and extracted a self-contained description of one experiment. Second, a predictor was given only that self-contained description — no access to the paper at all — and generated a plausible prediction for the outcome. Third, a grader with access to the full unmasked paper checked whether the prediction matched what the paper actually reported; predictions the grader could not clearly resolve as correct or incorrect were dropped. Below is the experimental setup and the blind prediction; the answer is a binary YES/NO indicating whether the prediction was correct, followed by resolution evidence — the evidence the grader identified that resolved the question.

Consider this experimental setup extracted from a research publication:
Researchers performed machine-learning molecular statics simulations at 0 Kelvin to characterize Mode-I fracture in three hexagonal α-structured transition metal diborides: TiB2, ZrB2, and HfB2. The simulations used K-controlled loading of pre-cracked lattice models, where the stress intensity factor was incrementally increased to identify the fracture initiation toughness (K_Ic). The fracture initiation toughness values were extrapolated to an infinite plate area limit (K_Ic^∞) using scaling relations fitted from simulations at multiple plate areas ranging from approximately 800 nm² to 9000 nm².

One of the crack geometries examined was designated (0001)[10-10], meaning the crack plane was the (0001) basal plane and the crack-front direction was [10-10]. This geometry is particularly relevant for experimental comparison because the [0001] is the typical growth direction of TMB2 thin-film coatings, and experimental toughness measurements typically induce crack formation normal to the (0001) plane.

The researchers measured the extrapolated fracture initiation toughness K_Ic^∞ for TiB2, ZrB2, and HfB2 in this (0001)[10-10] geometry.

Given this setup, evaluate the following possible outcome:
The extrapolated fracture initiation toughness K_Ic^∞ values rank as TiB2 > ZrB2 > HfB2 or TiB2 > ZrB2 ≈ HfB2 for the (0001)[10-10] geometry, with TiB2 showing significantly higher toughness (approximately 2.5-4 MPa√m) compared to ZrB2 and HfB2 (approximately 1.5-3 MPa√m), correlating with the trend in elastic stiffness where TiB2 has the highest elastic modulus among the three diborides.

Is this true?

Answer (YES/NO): NO